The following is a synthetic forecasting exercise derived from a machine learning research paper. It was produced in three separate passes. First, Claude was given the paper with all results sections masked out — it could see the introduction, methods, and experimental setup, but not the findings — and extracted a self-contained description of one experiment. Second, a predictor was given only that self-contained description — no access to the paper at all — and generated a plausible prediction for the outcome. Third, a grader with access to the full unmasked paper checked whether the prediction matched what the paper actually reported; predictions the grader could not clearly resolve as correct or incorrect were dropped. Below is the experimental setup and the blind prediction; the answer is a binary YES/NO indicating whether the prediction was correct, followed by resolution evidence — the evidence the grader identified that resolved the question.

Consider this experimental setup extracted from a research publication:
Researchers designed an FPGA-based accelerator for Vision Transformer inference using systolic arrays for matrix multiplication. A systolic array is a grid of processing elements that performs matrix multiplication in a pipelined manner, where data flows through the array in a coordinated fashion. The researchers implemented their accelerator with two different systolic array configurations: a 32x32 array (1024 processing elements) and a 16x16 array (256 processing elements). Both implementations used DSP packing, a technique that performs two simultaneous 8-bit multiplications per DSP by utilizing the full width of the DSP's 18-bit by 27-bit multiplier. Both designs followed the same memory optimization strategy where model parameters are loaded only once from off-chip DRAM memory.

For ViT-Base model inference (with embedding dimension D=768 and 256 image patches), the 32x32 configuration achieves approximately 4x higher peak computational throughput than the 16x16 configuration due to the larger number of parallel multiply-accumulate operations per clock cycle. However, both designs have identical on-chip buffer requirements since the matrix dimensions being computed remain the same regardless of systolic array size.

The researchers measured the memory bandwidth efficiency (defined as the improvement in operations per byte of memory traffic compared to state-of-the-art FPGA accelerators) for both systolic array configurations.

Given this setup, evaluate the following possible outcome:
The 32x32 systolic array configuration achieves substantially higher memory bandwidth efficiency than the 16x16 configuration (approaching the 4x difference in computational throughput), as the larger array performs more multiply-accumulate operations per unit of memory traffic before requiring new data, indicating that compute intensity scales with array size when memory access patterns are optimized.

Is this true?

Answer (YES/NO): NO